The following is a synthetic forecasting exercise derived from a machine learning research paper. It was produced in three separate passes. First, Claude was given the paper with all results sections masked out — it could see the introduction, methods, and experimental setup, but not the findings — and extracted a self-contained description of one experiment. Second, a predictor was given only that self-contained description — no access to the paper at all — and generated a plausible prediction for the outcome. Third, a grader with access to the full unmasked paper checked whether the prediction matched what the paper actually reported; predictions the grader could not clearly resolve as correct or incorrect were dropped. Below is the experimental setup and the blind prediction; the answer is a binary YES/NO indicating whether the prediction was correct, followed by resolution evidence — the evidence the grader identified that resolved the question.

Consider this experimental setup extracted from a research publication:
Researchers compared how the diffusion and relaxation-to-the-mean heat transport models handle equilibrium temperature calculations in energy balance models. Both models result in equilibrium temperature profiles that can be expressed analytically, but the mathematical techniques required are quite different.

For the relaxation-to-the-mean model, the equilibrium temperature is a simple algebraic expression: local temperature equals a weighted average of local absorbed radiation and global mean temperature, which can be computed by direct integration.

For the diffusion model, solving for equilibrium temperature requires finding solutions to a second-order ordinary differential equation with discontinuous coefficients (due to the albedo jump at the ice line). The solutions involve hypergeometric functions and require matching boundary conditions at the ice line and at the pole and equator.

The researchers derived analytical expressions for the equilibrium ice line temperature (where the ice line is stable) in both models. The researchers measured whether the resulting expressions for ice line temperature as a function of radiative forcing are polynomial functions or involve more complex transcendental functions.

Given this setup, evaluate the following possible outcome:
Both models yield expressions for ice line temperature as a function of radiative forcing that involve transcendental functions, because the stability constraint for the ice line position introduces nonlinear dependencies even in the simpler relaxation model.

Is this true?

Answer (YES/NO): NO